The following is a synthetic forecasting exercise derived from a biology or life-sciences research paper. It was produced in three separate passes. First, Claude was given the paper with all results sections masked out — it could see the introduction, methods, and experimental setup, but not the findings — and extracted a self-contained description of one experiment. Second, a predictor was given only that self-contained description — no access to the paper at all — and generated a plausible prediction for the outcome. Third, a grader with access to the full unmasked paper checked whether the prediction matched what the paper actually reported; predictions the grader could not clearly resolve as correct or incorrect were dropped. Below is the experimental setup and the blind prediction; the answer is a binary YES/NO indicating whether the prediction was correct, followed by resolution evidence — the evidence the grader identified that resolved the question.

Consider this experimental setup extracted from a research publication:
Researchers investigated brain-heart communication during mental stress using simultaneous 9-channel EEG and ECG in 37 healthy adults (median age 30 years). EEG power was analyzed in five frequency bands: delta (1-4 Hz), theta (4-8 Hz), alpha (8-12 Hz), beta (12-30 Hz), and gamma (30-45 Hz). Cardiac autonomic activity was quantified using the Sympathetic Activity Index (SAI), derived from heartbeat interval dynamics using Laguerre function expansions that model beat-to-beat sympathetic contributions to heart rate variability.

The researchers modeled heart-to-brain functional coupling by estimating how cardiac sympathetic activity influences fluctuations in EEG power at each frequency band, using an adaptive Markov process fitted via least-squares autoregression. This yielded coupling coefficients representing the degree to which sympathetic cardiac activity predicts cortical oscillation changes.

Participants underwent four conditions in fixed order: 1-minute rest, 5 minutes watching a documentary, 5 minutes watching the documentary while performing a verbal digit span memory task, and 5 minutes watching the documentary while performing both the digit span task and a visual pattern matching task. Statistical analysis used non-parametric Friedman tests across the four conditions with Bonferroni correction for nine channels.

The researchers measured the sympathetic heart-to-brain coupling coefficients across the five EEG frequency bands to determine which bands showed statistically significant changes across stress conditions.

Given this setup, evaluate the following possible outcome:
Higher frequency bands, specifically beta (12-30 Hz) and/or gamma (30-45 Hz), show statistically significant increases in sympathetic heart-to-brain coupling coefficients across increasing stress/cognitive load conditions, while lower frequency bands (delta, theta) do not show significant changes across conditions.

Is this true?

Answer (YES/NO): NO